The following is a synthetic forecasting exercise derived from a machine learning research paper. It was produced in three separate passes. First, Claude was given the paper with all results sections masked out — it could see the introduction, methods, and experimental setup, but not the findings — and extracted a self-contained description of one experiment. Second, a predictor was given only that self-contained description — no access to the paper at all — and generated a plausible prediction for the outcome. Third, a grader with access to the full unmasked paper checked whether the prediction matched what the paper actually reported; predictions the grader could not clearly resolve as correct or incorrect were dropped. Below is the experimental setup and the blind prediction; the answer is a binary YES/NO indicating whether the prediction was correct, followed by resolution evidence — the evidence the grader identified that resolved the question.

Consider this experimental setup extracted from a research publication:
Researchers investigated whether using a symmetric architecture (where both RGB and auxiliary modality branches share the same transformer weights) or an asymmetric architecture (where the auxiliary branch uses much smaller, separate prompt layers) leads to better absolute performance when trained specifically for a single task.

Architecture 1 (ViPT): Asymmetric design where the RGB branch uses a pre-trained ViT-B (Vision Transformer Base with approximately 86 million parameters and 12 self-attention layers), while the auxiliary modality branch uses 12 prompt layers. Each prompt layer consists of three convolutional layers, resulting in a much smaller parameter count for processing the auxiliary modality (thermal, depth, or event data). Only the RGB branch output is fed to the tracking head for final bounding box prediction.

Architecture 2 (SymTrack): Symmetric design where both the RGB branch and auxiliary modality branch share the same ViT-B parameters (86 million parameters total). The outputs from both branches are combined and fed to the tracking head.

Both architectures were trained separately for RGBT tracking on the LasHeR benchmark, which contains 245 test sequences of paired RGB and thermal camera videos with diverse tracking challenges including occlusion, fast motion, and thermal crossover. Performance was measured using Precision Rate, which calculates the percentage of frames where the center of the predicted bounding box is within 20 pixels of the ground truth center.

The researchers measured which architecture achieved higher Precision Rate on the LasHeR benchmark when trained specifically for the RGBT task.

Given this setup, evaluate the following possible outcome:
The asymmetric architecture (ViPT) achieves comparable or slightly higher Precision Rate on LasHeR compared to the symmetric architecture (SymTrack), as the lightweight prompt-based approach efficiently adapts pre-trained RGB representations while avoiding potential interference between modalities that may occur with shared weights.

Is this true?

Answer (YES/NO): NO